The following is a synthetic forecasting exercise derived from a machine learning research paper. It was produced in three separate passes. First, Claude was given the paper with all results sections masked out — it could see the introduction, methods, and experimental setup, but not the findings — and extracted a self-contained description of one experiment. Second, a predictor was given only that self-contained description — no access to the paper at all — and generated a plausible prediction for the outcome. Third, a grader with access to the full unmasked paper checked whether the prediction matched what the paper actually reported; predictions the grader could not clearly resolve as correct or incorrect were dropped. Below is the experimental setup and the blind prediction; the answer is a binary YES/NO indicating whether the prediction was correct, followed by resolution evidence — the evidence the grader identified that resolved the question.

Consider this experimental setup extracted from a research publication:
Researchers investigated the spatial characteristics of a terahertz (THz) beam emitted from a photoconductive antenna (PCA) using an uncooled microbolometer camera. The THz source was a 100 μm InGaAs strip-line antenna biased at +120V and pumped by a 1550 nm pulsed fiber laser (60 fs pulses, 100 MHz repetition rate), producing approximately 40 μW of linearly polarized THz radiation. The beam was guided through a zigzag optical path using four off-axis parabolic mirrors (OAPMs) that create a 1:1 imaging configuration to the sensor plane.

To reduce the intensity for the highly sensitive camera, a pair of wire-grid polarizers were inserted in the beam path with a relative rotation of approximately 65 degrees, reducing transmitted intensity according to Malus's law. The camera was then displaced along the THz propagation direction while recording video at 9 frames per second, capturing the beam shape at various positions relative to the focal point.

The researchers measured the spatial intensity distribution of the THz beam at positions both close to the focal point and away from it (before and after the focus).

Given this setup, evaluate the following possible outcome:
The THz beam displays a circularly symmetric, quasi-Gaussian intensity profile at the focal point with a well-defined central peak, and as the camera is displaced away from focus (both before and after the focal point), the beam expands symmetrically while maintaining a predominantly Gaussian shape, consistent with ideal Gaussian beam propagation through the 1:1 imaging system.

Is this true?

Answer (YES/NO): NO